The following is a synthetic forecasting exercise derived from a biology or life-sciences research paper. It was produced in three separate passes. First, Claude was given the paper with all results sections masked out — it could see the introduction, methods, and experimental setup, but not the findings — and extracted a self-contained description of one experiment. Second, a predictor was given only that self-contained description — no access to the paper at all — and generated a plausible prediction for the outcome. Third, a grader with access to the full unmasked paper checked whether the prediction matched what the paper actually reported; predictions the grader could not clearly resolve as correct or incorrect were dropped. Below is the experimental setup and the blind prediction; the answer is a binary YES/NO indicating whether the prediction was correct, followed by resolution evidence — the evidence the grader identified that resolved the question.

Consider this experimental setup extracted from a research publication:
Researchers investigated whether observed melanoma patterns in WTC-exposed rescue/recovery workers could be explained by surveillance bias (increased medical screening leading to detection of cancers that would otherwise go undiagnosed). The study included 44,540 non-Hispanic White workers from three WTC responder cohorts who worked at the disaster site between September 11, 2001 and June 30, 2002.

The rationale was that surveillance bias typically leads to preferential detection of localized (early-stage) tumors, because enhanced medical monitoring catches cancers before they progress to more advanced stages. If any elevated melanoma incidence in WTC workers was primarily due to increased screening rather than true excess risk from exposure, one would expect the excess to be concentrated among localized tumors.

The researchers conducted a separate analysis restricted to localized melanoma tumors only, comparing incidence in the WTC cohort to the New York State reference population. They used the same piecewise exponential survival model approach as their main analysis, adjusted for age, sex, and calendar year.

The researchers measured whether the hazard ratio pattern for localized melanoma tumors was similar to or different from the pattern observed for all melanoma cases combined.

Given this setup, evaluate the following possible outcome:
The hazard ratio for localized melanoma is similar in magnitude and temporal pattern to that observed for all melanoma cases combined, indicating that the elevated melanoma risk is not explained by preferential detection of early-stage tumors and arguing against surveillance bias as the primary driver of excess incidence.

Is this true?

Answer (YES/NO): YES